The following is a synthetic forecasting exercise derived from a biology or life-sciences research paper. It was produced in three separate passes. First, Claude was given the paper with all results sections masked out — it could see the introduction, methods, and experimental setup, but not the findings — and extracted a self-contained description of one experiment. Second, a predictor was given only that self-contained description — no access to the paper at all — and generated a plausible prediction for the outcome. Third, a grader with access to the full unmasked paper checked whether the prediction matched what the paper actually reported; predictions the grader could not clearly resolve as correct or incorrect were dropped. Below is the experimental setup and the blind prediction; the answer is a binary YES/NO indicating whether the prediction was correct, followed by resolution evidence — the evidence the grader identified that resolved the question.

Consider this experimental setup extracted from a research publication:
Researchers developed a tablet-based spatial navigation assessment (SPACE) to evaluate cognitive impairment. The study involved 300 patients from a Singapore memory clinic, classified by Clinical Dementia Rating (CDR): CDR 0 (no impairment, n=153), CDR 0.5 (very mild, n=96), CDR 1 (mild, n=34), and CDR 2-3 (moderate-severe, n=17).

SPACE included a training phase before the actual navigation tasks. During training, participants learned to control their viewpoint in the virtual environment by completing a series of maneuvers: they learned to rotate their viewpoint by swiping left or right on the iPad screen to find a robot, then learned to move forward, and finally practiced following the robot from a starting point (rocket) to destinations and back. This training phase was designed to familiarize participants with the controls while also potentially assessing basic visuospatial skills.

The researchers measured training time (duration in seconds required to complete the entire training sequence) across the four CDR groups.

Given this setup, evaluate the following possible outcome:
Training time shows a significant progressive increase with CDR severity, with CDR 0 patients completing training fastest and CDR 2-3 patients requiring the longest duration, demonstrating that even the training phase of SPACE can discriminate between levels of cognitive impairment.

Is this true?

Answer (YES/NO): YES